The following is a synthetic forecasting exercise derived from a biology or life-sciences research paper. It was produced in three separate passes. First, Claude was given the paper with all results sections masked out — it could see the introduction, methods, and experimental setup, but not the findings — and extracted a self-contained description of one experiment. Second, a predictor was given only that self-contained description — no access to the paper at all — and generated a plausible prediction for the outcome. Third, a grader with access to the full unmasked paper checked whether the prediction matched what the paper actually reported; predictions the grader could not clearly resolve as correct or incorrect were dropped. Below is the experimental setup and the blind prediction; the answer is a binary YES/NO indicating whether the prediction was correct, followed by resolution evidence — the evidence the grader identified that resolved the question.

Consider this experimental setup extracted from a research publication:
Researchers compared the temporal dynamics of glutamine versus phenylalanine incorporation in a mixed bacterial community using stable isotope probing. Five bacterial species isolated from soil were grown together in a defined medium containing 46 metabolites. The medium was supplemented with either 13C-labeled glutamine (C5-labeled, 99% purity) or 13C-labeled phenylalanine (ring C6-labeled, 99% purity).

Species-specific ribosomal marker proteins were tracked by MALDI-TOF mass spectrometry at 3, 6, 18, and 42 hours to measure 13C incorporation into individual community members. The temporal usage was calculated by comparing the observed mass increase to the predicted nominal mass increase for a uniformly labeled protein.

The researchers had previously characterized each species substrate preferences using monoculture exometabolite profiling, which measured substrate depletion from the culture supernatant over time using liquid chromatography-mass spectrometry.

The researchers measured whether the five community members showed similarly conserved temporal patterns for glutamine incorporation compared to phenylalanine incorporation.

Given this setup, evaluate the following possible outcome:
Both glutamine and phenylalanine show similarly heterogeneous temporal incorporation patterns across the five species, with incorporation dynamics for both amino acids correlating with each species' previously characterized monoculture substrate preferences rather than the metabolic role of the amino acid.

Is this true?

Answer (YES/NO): NO